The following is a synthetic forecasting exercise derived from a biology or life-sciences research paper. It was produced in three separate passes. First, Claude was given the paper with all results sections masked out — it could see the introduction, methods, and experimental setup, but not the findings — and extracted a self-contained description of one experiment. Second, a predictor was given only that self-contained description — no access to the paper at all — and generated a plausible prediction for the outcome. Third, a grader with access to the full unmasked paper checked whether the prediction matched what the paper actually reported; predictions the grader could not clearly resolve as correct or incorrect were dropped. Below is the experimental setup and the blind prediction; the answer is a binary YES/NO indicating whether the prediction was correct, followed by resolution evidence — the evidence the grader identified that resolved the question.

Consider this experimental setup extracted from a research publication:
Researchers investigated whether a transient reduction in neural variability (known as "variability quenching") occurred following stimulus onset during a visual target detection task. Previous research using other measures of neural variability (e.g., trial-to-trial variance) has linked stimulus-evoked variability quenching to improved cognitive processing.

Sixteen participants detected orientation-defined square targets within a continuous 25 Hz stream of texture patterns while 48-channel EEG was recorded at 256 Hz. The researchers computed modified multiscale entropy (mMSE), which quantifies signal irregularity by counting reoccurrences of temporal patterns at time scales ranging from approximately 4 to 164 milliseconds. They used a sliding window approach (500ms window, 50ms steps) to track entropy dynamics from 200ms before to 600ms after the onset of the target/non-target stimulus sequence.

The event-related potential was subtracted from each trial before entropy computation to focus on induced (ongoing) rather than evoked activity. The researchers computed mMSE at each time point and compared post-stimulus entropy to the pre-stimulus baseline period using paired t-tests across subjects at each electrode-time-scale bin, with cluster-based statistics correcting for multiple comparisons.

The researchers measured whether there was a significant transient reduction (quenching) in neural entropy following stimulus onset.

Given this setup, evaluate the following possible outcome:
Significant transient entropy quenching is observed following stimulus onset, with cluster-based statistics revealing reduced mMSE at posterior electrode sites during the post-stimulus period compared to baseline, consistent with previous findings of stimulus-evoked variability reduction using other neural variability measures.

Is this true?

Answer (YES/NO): NO